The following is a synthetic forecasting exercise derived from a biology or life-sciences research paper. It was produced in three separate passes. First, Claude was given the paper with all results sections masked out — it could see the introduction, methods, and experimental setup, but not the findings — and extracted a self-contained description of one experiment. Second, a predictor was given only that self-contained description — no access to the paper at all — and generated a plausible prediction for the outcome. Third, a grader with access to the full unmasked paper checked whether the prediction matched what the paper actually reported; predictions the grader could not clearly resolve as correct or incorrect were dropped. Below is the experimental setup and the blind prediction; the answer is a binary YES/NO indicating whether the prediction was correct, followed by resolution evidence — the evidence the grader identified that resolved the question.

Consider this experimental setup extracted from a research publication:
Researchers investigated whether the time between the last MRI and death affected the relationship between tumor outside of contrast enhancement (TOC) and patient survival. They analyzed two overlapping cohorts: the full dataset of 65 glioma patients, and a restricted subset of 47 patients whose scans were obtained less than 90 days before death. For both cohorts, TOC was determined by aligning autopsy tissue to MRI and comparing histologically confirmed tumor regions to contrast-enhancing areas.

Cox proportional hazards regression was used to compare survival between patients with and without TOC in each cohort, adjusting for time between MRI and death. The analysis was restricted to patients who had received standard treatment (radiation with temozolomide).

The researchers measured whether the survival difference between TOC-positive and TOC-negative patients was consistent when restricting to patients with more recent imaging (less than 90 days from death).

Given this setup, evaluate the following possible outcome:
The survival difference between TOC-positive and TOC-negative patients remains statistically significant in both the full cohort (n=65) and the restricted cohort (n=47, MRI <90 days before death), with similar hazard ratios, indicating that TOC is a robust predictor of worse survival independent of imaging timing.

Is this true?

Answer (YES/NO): YES